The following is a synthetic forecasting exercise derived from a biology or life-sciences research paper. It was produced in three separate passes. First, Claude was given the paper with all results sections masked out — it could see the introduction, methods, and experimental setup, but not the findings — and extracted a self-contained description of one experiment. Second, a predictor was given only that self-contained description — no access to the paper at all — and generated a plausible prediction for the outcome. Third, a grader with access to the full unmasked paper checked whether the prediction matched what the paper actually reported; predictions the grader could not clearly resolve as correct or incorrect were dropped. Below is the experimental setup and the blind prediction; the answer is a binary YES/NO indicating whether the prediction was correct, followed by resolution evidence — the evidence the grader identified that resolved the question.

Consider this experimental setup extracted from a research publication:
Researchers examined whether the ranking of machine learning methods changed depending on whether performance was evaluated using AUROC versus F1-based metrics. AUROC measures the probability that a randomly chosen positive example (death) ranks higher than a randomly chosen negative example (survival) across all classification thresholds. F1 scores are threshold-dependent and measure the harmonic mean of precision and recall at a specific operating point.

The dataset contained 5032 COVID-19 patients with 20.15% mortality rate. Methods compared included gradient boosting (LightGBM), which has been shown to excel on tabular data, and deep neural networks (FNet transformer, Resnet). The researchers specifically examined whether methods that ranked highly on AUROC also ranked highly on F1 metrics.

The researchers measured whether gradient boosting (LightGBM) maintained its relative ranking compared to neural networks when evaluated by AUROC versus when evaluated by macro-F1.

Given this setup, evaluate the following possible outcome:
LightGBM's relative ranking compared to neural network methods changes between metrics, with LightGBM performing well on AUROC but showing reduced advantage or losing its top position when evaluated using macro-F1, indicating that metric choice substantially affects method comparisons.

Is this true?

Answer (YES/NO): NO